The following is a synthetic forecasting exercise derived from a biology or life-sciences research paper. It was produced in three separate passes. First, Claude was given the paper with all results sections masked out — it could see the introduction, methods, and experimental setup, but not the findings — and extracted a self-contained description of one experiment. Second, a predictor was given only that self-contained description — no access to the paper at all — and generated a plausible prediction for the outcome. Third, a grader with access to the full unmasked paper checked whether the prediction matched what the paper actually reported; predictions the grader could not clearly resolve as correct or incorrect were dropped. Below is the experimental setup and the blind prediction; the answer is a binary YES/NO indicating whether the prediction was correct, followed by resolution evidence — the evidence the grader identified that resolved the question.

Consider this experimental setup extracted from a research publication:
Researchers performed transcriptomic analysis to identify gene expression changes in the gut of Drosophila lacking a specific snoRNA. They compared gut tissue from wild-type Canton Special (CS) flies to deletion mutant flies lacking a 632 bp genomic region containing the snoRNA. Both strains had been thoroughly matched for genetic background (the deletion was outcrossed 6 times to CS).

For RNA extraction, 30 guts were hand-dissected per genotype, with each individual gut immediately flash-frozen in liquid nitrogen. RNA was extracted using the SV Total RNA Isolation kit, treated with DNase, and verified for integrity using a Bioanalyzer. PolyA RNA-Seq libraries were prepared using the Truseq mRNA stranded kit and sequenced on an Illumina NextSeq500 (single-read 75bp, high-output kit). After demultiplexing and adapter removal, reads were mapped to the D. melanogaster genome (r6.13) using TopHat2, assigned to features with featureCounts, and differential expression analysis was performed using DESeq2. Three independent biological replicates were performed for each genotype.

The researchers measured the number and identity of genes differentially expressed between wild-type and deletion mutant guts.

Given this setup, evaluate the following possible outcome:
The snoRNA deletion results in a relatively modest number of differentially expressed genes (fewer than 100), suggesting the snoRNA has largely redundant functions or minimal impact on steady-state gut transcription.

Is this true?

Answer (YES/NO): NO